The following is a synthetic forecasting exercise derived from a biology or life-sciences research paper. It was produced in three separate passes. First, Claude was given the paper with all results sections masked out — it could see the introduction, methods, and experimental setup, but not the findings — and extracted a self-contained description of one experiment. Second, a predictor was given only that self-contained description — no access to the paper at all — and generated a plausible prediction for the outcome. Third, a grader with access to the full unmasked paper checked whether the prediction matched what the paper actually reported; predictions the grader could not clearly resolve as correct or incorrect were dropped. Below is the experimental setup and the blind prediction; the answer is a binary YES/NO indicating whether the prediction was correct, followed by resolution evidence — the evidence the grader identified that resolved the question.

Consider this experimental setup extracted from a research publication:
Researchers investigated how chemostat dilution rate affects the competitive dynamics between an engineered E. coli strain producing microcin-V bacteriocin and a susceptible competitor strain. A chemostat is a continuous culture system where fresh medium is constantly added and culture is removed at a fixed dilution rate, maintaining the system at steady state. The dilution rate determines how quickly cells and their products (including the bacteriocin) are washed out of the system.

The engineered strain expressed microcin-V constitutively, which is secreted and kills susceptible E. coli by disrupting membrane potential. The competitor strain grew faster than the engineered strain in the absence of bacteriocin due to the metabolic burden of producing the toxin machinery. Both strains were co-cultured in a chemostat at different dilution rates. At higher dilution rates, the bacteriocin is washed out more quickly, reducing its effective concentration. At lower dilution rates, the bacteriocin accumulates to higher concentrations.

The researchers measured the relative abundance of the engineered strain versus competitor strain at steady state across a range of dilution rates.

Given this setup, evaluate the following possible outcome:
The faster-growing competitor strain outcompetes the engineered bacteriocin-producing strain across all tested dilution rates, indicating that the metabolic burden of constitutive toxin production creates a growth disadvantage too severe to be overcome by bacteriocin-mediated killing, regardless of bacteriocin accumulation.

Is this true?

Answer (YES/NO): NO